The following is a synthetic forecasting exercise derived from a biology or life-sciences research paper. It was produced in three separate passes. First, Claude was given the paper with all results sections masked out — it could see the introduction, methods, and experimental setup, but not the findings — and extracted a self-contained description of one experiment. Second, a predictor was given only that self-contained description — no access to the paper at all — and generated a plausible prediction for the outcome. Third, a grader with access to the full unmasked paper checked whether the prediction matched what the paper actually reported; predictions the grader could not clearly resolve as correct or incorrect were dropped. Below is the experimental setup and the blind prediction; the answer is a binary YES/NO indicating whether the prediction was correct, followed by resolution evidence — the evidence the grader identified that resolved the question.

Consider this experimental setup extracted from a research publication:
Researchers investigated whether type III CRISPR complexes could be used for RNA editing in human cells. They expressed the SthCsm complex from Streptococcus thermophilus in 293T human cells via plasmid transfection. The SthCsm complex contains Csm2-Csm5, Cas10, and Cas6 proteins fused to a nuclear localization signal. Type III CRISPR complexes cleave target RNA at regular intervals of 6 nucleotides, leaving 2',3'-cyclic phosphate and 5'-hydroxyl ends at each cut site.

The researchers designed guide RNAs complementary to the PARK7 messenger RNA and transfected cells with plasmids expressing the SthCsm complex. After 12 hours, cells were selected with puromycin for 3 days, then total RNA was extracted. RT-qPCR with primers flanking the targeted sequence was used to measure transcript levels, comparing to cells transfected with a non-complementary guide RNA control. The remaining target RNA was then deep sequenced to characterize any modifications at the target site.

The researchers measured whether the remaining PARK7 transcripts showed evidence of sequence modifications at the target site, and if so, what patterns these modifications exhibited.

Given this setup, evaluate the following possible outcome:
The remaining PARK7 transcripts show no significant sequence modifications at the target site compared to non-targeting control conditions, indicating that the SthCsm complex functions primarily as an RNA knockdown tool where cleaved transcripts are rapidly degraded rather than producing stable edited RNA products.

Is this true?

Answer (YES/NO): NO